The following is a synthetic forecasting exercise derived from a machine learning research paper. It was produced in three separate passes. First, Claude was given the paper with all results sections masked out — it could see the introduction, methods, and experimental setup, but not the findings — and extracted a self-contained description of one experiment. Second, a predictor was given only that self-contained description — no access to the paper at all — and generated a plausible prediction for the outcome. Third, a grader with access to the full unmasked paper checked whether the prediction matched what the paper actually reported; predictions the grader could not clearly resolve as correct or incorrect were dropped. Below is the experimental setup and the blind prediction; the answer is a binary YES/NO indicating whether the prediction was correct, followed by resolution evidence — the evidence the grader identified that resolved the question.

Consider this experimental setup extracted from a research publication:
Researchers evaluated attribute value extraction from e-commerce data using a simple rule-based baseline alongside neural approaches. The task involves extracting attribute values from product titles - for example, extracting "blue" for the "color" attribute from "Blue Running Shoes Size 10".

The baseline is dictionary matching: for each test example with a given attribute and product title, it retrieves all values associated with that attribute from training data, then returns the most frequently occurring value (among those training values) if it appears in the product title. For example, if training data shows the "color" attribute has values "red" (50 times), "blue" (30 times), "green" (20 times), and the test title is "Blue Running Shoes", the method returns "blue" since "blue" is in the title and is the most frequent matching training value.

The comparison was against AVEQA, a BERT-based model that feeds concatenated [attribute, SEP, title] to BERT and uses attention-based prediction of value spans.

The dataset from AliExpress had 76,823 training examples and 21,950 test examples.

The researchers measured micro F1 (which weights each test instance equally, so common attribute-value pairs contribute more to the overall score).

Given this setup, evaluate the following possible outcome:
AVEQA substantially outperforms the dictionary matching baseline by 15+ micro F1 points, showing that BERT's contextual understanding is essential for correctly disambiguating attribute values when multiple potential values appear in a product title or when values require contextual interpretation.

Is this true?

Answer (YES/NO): NO